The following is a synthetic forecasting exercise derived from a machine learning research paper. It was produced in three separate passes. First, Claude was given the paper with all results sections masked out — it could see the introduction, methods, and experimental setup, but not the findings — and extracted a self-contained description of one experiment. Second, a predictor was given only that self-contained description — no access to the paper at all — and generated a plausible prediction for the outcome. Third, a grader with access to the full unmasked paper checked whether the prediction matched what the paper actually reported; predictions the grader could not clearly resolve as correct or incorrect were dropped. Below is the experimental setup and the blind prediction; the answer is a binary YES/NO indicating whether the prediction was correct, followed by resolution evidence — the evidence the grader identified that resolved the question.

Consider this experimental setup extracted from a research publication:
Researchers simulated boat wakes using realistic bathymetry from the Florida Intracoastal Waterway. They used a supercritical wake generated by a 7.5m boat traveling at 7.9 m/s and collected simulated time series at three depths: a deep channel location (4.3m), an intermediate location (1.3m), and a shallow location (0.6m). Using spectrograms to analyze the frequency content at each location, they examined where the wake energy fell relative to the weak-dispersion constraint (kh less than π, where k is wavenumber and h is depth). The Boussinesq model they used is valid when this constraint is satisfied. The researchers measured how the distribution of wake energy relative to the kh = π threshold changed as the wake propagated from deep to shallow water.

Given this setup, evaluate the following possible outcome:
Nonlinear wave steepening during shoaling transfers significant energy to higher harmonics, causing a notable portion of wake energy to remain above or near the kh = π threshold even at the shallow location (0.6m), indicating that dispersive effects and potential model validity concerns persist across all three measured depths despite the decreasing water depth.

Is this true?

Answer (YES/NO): NO